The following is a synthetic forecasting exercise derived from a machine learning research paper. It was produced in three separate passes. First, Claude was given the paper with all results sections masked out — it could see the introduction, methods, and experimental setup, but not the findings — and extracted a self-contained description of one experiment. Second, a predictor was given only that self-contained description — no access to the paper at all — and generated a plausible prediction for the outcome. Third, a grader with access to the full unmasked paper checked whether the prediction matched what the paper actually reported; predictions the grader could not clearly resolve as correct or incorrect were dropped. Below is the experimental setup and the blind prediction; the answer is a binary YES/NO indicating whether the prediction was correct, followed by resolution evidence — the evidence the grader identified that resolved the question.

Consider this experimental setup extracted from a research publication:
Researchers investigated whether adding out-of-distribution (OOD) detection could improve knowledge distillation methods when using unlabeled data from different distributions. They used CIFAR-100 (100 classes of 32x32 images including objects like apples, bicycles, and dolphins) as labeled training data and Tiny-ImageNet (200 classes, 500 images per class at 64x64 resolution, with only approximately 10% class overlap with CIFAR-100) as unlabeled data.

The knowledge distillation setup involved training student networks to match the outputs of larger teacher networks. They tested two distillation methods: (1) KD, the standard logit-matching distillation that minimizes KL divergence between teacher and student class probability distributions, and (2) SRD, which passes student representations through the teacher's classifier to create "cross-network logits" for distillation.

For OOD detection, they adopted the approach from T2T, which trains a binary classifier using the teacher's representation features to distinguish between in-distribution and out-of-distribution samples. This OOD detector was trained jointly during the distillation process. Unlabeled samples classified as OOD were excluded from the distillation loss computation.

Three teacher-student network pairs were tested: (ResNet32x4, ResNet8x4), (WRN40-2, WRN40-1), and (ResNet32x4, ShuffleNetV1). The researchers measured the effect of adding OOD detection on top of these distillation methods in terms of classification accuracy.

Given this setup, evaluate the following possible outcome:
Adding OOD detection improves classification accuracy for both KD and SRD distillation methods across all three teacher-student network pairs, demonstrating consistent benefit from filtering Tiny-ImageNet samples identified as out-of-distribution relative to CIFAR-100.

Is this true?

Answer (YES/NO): NO